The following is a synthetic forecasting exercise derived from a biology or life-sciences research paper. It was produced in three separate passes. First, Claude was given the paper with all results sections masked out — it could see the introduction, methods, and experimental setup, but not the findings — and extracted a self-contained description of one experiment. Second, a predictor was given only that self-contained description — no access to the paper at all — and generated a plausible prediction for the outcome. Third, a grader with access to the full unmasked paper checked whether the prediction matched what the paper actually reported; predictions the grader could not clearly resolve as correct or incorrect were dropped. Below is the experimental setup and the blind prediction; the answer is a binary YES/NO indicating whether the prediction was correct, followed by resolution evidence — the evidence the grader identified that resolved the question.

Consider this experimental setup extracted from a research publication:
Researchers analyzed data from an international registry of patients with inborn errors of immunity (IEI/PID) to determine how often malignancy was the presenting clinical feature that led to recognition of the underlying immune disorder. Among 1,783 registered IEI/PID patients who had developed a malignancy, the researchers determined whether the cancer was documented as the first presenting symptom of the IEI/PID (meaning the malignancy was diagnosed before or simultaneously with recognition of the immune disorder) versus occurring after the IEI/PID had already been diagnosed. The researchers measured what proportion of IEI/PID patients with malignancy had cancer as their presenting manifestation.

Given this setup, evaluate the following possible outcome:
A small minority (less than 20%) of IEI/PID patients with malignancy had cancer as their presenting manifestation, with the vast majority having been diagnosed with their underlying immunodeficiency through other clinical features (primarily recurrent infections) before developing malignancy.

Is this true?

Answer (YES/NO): NO